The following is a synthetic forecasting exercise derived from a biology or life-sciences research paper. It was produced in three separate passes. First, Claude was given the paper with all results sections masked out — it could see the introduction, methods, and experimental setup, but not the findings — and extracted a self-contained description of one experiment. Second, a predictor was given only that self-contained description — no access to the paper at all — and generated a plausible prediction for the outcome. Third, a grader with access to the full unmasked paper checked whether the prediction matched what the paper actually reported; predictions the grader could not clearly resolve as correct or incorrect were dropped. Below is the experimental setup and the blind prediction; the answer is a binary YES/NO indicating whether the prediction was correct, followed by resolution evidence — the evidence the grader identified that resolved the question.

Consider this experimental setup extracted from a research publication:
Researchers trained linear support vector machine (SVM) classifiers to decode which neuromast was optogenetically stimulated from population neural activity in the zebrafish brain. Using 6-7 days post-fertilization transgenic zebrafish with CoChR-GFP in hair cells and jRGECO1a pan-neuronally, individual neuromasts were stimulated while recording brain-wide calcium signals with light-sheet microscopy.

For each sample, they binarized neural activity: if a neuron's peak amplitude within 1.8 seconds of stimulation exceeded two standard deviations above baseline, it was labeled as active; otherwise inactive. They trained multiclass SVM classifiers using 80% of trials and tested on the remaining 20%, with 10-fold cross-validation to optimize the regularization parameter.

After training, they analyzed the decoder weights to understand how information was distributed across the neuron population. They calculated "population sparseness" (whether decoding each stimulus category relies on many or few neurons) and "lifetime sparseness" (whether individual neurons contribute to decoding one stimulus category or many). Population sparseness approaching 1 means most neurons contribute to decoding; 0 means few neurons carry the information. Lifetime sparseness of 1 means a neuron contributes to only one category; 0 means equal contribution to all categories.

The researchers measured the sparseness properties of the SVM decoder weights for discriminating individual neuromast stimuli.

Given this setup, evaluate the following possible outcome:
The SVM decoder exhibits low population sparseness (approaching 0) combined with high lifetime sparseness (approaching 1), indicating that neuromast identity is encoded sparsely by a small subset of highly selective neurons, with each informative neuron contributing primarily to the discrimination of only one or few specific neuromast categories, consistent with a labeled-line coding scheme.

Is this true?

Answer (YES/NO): NO